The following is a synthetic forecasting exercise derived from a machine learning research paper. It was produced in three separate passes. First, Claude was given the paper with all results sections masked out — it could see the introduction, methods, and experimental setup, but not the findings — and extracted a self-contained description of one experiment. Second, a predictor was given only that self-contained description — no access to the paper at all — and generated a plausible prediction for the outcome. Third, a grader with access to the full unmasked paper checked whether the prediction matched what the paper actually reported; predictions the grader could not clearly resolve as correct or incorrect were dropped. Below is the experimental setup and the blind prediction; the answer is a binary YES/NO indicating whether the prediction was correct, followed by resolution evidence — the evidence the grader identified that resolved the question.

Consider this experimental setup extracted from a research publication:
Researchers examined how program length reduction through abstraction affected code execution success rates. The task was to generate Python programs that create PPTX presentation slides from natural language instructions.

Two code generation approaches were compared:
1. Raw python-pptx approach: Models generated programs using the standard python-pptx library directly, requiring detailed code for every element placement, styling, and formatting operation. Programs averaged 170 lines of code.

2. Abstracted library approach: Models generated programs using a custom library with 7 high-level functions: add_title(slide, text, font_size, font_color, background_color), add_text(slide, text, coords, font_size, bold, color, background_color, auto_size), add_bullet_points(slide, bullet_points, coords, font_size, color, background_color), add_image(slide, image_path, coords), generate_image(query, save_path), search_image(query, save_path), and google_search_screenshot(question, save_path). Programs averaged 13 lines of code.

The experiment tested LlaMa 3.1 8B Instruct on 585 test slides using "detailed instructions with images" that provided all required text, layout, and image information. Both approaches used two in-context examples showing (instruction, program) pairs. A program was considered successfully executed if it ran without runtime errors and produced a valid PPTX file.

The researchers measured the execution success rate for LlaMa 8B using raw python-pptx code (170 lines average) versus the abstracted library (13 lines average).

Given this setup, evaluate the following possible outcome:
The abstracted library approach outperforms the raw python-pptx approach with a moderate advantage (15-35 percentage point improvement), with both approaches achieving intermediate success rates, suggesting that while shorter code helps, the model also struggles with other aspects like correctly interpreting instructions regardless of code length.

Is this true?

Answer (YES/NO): NO